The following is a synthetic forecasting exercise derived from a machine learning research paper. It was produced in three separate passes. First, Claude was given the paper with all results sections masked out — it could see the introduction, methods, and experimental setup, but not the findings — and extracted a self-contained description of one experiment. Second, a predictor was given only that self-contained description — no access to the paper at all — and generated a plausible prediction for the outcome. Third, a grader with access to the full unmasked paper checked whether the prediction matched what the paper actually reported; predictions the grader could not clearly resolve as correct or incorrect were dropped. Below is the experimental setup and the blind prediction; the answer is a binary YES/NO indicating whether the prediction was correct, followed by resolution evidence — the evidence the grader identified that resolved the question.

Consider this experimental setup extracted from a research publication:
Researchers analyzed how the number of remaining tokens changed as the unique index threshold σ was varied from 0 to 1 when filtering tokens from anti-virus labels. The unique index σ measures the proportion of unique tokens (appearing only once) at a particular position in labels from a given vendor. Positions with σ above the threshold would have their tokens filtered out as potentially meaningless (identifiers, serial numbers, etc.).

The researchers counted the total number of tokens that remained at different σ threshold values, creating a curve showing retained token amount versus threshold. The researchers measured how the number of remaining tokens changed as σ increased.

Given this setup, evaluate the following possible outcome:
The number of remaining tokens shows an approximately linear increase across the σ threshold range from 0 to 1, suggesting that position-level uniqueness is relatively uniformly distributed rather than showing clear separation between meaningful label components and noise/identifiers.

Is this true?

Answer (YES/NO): NO